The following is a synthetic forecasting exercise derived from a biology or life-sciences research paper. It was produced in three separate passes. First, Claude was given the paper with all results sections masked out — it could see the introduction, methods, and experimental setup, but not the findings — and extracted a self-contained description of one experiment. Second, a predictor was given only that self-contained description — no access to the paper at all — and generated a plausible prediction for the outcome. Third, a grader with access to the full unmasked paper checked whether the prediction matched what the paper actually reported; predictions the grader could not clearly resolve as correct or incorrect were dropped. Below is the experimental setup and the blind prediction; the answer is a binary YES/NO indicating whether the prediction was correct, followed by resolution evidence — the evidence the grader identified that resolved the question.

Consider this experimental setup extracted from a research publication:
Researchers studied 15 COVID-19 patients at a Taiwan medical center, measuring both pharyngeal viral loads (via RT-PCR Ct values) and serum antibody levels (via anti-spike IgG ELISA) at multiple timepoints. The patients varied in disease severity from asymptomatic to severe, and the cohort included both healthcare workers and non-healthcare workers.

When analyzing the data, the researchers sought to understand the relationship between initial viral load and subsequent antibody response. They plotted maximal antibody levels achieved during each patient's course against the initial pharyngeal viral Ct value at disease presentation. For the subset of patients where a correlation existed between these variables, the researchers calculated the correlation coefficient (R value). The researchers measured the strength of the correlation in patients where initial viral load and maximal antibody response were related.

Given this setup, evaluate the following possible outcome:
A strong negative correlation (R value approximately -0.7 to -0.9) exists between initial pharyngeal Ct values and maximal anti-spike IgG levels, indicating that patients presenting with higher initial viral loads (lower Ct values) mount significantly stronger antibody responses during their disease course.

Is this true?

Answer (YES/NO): NO